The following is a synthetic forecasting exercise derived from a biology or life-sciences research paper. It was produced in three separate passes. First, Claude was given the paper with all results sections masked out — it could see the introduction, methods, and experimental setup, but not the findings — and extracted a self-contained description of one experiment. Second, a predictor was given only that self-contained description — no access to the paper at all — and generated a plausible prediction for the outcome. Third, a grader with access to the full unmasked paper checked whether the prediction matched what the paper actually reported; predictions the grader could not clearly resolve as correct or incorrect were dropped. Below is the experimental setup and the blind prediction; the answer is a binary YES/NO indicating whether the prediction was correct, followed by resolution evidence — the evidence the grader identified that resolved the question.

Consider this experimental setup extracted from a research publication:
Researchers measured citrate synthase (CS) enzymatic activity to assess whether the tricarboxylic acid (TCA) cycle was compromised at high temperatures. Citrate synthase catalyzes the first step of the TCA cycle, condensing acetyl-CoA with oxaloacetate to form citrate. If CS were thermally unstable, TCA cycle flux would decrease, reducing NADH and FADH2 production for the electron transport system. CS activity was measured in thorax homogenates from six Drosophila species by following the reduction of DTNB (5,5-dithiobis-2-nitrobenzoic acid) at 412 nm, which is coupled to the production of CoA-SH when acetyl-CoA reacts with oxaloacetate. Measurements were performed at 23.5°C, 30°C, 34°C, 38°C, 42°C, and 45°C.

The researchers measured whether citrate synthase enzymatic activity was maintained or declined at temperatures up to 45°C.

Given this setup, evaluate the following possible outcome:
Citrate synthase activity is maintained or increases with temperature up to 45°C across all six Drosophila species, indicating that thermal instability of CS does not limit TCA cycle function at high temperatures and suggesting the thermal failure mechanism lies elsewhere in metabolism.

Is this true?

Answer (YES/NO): NO